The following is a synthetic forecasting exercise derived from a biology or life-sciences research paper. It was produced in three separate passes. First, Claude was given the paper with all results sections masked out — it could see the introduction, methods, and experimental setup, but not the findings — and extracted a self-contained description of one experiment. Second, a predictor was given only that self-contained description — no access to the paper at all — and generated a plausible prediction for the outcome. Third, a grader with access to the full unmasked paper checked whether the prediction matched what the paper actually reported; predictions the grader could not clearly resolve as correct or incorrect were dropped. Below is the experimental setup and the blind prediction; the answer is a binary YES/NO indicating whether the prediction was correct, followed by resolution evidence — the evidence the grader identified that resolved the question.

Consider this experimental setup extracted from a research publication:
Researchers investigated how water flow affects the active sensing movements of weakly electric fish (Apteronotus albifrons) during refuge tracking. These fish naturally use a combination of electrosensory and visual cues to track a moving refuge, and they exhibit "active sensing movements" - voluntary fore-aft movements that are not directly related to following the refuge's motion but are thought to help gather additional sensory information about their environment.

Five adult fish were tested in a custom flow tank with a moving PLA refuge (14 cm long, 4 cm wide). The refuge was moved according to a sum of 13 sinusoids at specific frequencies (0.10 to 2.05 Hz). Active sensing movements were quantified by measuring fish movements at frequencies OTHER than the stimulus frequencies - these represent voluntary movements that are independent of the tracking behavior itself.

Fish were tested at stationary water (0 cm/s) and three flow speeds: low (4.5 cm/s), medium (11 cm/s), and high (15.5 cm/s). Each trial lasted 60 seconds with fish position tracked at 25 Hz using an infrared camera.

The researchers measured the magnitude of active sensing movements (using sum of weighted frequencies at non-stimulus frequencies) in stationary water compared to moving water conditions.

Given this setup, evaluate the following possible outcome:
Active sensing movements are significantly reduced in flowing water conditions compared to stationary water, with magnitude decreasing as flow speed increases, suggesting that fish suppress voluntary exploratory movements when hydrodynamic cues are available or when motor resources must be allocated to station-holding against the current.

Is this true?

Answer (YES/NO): NO